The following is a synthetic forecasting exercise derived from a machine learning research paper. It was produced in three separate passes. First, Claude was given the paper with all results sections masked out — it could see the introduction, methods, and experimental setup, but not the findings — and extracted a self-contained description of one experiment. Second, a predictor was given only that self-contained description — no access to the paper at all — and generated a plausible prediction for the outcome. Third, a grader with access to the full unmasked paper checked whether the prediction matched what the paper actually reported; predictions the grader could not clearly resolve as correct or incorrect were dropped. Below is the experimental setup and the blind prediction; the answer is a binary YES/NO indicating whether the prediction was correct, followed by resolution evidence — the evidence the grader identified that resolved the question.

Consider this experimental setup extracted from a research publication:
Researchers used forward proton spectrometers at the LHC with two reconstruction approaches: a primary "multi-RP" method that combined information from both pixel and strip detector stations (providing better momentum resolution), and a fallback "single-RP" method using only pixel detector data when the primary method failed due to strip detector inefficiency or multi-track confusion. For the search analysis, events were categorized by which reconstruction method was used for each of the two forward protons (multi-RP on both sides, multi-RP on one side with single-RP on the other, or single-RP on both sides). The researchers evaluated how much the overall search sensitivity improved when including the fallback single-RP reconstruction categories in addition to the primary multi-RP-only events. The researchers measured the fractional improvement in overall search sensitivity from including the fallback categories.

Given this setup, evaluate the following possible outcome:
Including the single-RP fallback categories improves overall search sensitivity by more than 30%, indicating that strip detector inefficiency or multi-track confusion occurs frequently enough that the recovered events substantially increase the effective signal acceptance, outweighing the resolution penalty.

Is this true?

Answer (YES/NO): NO